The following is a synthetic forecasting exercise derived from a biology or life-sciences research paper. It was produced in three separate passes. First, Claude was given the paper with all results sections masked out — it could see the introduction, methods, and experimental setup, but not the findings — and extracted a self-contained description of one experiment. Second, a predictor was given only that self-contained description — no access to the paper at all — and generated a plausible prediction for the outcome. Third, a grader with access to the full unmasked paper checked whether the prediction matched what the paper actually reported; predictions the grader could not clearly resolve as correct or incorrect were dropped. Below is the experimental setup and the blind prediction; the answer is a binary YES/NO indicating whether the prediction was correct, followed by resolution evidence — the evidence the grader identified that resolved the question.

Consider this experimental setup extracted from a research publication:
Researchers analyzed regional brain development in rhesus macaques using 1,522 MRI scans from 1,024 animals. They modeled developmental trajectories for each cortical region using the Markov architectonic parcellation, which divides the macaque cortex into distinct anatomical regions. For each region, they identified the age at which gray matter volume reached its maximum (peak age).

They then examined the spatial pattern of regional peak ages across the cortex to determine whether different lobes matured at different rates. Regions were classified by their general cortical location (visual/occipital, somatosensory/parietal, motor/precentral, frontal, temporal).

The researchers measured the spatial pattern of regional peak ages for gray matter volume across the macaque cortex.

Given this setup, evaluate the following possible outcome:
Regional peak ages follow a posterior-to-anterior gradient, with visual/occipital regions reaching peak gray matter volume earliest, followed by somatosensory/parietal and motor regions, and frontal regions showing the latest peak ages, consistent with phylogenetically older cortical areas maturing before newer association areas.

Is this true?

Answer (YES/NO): NO